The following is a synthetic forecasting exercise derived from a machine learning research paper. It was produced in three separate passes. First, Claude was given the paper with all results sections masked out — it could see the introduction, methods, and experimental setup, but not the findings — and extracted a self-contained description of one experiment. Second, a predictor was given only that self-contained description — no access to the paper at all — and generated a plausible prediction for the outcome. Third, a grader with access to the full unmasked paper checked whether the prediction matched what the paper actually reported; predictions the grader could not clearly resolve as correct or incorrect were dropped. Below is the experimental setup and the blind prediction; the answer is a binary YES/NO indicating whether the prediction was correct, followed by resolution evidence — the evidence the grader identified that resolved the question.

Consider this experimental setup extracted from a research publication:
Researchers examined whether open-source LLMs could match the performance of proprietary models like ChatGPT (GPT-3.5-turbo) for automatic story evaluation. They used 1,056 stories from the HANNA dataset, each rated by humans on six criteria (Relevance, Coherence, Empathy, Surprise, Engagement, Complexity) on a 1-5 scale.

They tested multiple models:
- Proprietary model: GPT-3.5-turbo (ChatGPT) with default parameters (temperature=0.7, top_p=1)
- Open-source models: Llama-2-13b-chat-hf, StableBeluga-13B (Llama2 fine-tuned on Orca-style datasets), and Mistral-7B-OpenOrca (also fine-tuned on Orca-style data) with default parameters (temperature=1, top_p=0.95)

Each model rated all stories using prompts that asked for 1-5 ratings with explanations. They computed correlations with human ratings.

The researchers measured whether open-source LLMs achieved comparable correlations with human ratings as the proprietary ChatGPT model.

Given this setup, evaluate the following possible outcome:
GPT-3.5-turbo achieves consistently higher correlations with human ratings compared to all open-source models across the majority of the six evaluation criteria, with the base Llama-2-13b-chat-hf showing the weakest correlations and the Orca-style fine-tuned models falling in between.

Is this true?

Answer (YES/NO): NO